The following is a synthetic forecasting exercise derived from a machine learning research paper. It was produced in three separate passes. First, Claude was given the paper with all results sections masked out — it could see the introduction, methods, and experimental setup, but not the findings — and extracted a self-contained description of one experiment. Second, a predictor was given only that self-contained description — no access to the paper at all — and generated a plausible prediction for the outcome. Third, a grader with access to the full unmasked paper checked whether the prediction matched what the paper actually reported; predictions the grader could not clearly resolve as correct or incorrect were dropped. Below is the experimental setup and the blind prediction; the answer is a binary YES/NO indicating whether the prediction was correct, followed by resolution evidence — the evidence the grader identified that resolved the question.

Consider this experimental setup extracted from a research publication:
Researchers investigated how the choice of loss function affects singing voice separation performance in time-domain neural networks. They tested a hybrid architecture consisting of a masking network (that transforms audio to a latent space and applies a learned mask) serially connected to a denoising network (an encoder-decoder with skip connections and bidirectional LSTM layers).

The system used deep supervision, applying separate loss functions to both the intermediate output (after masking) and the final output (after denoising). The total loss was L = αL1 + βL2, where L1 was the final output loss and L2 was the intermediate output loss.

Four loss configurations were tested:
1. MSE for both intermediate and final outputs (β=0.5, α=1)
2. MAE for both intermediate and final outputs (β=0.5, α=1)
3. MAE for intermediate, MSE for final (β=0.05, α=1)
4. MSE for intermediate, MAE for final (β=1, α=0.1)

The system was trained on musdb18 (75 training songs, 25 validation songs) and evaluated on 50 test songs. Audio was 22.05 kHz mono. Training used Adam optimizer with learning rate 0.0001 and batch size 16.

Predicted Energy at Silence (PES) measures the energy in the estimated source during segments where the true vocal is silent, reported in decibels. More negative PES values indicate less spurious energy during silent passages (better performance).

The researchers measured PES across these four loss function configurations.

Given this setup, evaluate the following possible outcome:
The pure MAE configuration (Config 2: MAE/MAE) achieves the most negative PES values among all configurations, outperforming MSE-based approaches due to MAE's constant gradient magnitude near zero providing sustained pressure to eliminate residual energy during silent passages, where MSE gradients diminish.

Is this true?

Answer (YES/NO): NO